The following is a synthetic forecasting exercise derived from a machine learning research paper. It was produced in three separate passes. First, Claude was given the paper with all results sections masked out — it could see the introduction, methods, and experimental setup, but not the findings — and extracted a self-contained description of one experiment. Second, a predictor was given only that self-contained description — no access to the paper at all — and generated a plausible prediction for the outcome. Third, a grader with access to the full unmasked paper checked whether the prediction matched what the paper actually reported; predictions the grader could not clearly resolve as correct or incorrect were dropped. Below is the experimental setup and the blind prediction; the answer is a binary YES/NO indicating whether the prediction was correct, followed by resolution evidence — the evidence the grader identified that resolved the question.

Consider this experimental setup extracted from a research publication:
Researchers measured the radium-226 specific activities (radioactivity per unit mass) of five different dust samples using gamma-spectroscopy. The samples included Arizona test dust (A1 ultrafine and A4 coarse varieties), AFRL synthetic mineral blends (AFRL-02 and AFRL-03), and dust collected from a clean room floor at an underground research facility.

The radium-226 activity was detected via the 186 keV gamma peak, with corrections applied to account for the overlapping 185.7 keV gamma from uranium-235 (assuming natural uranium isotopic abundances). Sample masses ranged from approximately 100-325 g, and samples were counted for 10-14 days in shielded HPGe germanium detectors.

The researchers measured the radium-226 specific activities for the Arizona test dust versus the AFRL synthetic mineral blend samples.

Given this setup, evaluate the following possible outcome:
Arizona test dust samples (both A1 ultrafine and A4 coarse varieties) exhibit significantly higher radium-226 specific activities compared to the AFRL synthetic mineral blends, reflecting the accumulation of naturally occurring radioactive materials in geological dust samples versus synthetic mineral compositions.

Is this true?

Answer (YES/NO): YES